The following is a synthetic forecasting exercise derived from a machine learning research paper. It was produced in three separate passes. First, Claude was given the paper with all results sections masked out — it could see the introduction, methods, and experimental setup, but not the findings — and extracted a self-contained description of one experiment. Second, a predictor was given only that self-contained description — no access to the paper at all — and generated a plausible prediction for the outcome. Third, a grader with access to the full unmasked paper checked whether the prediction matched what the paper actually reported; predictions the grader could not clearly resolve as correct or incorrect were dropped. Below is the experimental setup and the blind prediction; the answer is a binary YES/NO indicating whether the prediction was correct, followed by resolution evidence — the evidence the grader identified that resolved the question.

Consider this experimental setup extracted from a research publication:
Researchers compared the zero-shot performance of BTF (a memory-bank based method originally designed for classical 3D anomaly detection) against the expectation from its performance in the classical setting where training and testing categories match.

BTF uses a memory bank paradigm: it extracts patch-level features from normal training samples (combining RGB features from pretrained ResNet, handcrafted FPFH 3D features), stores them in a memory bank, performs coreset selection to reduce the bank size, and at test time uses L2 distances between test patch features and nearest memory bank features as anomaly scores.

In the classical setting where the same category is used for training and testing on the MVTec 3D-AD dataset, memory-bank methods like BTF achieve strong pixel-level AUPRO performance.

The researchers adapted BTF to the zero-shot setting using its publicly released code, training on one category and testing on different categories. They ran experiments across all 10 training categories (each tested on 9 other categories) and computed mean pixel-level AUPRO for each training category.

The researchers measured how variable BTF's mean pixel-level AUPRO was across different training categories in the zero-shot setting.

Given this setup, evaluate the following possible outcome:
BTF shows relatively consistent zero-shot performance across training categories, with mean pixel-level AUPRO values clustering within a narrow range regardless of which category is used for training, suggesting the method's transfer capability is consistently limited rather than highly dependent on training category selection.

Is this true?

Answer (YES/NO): NO